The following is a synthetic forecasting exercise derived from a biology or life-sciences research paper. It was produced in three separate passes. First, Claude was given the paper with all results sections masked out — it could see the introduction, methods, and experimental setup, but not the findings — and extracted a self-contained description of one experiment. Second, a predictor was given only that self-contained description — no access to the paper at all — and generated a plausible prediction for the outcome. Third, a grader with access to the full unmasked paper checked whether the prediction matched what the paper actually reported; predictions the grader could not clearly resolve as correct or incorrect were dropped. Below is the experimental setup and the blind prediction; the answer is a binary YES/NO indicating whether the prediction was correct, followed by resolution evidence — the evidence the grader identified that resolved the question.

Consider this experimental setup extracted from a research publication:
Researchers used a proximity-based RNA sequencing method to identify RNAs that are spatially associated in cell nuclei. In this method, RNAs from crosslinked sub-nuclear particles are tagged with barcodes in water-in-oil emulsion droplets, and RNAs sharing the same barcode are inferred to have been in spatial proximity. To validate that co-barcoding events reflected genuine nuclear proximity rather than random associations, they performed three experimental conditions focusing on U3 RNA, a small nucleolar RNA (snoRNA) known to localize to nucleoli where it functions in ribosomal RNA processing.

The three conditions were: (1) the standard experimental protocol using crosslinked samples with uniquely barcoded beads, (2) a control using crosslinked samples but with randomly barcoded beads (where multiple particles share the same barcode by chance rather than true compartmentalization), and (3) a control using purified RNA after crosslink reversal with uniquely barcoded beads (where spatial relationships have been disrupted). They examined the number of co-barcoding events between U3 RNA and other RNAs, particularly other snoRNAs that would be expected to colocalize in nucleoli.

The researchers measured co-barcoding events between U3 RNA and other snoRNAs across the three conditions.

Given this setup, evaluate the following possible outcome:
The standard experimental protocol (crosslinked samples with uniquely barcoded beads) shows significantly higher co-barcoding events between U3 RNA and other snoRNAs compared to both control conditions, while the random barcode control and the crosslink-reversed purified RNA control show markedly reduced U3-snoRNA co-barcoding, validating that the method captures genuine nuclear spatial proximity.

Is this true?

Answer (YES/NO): YES